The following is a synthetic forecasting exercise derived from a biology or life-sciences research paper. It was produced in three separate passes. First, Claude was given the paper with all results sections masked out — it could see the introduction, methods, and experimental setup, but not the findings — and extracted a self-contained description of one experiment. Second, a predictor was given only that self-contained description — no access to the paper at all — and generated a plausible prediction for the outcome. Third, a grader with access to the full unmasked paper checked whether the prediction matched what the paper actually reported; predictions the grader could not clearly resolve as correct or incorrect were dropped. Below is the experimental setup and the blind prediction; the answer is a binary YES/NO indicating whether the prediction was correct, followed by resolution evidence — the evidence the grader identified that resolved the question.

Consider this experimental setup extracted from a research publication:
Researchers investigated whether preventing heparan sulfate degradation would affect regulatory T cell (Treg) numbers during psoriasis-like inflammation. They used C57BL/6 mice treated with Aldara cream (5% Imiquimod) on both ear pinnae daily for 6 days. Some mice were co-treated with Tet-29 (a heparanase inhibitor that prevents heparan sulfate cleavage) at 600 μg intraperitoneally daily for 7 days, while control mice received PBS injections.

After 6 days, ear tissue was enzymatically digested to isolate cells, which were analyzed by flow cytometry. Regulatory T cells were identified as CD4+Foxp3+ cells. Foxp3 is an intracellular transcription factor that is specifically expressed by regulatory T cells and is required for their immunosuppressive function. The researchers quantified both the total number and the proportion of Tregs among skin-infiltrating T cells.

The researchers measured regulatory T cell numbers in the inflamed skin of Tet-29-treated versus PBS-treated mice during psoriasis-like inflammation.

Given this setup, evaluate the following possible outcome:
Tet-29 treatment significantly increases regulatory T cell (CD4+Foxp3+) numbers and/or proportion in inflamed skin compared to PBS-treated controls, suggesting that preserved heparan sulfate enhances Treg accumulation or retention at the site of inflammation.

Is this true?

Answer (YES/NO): NO